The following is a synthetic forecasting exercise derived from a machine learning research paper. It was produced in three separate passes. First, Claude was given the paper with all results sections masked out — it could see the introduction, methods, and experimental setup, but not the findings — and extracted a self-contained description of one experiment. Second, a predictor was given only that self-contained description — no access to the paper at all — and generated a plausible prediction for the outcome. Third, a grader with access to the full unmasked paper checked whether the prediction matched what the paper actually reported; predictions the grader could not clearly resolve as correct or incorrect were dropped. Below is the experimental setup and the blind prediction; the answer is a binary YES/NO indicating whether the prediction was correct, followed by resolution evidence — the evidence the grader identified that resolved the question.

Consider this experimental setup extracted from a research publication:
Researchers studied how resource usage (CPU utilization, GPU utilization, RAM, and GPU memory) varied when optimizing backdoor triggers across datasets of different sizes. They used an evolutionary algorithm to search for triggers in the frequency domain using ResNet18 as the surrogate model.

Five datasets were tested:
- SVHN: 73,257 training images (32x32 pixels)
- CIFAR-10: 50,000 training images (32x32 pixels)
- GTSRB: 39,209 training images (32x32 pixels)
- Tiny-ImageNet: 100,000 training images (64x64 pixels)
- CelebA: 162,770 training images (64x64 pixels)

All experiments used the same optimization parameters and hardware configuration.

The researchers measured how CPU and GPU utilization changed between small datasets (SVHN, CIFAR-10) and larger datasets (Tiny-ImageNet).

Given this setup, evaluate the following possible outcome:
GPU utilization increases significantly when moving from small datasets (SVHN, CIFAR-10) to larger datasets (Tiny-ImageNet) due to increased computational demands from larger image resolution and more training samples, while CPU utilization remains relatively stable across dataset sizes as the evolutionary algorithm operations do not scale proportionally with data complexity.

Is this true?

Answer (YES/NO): NO